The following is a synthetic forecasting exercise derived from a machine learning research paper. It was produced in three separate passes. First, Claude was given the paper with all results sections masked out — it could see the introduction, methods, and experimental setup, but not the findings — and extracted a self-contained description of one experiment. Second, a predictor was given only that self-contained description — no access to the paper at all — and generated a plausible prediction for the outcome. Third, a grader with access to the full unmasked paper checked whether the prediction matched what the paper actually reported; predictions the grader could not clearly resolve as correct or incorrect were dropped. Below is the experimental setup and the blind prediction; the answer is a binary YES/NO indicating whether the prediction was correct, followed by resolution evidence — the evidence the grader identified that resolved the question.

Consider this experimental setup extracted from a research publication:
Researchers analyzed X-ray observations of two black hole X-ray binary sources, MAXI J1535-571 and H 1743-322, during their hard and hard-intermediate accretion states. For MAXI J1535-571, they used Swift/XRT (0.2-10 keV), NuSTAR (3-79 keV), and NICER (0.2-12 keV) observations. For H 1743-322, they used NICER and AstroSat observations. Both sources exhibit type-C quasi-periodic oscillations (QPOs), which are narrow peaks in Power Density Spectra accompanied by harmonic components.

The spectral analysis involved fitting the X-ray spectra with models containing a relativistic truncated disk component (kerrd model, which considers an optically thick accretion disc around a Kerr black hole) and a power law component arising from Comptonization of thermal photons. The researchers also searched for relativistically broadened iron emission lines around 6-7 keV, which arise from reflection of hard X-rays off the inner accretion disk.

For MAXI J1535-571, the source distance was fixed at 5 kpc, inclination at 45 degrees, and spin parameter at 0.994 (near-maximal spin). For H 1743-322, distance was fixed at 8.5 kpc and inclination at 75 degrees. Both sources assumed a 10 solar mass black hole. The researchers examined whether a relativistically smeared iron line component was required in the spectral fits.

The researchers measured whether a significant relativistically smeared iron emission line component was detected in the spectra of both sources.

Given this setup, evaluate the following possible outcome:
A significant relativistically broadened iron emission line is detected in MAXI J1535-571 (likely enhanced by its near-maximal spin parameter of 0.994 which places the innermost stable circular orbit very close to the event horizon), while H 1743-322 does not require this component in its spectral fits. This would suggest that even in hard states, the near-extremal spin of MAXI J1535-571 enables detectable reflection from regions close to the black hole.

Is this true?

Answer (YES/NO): YES